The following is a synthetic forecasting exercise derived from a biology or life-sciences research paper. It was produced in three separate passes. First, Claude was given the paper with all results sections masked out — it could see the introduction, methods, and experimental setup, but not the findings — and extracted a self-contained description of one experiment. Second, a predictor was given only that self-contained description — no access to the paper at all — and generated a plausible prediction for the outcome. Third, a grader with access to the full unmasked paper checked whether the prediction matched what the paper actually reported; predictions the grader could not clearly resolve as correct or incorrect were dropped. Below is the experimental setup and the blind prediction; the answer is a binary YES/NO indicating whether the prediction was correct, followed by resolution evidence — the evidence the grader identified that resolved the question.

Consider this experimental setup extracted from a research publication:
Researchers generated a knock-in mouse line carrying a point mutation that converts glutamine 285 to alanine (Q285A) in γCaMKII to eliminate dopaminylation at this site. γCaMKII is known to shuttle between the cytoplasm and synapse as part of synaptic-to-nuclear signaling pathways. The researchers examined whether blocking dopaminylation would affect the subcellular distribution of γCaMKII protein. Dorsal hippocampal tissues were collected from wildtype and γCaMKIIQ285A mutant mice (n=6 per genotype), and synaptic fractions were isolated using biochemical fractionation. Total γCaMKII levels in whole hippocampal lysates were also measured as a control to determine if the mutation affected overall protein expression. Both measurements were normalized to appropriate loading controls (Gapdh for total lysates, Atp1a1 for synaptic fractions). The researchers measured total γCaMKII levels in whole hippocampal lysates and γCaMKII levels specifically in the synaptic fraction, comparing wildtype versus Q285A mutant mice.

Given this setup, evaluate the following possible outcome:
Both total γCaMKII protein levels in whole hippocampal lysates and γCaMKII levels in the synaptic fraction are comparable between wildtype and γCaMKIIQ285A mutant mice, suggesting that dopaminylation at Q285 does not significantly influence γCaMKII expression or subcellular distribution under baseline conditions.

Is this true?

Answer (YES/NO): NO